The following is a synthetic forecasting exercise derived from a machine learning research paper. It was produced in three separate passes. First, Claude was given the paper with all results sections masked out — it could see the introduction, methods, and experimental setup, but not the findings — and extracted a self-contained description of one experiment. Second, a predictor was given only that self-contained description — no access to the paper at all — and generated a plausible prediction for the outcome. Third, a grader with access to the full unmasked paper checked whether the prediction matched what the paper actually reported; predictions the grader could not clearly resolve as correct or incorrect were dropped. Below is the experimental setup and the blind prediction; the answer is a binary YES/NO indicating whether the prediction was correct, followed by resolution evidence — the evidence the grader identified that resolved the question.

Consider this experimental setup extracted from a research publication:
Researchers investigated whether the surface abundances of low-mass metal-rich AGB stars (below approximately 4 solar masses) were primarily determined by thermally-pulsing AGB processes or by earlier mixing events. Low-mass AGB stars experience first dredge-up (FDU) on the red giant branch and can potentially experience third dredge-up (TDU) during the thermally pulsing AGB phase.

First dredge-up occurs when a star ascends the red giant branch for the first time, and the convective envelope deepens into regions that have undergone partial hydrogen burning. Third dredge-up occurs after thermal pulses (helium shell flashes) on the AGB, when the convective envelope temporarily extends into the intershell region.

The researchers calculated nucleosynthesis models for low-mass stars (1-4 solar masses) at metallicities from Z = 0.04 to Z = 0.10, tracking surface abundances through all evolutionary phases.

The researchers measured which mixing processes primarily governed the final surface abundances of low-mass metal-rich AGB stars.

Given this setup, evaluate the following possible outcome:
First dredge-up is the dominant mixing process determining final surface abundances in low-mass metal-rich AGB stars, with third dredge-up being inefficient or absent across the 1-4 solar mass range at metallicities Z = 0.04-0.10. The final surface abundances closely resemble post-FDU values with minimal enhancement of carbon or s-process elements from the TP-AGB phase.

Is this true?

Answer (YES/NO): YES